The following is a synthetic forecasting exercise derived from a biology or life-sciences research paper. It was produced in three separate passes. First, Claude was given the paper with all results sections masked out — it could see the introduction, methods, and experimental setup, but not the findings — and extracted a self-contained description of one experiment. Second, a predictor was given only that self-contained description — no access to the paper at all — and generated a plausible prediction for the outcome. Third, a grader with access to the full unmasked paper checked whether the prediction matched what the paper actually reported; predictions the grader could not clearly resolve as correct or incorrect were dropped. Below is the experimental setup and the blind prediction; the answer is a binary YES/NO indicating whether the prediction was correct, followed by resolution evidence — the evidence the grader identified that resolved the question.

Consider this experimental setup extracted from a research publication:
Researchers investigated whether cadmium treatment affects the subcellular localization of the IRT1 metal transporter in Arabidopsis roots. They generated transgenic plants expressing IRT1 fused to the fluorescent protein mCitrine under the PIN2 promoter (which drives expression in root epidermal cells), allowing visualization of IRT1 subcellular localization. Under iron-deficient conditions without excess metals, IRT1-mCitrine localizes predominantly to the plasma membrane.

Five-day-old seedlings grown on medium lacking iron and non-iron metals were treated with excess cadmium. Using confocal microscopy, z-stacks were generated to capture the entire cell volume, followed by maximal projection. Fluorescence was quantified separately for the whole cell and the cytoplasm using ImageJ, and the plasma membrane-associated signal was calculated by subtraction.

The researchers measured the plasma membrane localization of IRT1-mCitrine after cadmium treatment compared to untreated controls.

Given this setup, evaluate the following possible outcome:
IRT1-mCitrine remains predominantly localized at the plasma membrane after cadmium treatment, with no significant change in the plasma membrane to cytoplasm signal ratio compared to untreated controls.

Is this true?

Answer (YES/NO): NO